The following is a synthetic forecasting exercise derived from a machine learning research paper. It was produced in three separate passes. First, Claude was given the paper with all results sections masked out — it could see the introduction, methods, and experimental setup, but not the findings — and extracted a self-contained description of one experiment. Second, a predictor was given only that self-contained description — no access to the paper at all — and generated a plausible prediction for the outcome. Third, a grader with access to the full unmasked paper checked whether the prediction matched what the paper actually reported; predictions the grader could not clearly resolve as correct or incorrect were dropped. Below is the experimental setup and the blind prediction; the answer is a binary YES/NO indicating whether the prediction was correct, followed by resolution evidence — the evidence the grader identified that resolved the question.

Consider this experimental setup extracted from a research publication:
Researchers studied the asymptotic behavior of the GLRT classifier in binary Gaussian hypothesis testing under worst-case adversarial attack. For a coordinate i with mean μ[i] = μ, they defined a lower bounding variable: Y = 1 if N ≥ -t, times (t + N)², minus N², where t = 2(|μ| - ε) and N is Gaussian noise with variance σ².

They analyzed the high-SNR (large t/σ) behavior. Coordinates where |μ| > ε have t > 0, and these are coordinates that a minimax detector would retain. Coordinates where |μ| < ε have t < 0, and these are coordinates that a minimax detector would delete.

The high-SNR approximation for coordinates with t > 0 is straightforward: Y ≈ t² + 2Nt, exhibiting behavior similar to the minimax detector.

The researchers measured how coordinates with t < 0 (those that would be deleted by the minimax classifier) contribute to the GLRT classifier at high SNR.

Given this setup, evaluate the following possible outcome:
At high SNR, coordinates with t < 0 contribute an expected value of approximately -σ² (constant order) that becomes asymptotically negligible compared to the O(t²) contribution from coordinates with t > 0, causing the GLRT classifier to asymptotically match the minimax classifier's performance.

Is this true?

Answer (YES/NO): YES